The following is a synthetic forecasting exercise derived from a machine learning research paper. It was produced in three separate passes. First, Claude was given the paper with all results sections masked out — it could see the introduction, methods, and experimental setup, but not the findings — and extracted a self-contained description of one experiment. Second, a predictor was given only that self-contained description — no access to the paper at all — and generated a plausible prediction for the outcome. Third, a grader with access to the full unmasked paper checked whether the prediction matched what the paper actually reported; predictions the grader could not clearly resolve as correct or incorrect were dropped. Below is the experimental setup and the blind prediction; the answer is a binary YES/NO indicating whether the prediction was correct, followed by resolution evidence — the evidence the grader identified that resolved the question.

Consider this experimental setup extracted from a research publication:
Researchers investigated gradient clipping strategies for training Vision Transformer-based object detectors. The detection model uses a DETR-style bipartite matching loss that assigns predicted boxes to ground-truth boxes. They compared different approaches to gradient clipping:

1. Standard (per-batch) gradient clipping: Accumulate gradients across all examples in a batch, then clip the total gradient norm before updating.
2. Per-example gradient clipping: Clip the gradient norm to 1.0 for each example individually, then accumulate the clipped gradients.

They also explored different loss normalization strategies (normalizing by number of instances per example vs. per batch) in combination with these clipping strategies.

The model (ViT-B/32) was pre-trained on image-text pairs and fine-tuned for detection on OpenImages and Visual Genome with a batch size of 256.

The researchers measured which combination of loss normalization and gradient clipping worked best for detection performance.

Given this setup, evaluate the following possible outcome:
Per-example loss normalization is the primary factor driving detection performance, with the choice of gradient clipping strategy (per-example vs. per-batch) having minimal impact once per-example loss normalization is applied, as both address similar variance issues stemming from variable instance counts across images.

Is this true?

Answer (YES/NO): NO